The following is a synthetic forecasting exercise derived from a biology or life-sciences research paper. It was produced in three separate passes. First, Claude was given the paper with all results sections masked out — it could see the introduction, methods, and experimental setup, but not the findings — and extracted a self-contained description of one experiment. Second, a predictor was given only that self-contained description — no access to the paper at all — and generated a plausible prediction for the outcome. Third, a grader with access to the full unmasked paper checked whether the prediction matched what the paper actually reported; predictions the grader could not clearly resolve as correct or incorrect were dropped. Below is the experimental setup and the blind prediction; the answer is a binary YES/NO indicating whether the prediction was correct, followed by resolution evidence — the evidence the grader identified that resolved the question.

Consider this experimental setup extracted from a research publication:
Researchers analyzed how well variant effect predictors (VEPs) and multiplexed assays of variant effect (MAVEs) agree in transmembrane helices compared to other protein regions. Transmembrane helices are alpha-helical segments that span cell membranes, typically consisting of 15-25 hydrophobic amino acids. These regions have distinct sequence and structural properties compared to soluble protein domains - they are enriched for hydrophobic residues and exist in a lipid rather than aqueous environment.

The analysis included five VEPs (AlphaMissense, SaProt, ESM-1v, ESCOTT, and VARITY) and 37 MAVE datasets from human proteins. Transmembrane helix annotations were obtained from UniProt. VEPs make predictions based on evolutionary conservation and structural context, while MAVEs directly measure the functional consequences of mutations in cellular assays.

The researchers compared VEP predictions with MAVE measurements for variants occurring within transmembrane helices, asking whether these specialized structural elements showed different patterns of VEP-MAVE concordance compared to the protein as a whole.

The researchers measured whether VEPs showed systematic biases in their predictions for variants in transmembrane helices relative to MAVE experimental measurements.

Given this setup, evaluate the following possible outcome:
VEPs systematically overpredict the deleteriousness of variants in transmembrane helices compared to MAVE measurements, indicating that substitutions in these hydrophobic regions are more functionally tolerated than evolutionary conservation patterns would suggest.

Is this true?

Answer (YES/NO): YES